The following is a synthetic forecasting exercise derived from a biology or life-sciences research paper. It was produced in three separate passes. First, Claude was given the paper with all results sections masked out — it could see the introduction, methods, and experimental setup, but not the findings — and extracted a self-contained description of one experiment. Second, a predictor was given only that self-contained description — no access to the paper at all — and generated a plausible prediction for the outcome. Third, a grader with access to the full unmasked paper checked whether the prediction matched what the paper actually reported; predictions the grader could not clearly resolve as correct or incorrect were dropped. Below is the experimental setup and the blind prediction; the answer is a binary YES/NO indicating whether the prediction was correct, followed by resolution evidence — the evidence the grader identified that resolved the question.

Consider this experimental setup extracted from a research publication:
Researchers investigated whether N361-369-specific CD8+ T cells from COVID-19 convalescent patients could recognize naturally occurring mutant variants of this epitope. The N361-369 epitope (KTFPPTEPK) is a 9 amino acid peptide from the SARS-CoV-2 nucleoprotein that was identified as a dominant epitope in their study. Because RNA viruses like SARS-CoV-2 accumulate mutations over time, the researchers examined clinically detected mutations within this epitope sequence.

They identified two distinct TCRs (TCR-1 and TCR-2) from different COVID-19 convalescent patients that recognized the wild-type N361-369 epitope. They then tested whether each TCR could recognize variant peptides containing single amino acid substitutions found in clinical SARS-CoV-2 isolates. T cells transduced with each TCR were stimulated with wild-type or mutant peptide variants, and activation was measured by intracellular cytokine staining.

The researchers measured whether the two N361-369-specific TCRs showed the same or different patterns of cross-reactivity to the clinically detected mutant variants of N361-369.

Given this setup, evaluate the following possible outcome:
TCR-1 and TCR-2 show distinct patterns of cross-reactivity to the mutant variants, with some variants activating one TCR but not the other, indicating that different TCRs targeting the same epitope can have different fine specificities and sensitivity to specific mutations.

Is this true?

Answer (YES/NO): YES